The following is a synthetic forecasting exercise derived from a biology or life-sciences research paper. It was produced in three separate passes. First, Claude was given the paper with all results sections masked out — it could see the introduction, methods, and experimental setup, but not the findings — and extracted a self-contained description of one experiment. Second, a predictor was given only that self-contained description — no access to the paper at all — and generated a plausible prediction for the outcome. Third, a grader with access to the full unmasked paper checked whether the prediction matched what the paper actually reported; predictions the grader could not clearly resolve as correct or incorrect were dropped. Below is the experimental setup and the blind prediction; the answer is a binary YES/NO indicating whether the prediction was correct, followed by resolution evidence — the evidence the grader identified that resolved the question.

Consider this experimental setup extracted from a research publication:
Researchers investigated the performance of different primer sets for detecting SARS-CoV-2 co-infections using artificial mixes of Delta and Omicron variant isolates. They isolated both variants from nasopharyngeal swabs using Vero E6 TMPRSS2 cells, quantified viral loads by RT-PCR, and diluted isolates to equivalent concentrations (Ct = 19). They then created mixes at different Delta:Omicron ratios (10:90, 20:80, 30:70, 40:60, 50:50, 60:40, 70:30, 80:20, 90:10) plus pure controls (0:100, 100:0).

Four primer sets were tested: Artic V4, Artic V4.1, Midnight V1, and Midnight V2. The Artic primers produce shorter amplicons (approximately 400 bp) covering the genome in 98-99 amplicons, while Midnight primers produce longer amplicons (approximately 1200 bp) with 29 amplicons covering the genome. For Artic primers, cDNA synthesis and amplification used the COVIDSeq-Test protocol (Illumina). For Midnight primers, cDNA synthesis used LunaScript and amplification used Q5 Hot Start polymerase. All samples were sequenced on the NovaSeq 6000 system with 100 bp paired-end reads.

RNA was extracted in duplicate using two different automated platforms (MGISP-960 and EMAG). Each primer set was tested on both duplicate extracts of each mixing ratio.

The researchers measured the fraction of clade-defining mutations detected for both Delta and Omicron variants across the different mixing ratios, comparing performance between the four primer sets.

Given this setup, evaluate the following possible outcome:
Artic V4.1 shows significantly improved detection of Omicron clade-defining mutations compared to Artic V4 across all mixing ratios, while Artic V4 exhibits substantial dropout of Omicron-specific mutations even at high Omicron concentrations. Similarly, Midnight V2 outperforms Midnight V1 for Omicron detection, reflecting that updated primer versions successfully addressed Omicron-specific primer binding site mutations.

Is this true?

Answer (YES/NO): NO